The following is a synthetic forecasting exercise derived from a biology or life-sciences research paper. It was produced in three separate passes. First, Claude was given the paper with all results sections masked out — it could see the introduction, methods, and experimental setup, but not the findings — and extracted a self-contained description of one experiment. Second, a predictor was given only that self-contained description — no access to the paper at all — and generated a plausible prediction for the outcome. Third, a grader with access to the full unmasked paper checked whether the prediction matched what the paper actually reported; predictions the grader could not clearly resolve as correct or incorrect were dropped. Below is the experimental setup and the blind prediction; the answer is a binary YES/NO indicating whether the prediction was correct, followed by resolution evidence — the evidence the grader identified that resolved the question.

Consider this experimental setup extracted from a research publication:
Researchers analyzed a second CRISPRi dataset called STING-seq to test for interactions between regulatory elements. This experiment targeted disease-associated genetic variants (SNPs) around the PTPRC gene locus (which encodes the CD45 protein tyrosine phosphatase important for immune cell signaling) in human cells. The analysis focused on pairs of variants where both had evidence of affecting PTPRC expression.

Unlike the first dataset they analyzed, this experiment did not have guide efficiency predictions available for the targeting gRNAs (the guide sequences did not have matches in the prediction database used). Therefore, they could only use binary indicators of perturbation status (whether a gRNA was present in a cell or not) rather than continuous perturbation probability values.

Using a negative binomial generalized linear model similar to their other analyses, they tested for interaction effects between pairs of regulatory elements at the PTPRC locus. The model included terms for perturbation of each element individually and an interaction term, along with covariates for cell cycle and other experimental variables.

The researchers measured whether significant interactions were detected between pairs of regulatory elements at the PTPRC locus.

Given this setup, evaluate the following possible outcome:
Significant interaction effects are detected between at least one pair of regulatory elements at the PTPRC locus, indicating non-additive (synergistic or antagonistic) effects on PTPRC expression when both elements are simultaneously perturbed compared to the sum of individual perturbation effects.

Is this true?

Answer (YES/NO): NO